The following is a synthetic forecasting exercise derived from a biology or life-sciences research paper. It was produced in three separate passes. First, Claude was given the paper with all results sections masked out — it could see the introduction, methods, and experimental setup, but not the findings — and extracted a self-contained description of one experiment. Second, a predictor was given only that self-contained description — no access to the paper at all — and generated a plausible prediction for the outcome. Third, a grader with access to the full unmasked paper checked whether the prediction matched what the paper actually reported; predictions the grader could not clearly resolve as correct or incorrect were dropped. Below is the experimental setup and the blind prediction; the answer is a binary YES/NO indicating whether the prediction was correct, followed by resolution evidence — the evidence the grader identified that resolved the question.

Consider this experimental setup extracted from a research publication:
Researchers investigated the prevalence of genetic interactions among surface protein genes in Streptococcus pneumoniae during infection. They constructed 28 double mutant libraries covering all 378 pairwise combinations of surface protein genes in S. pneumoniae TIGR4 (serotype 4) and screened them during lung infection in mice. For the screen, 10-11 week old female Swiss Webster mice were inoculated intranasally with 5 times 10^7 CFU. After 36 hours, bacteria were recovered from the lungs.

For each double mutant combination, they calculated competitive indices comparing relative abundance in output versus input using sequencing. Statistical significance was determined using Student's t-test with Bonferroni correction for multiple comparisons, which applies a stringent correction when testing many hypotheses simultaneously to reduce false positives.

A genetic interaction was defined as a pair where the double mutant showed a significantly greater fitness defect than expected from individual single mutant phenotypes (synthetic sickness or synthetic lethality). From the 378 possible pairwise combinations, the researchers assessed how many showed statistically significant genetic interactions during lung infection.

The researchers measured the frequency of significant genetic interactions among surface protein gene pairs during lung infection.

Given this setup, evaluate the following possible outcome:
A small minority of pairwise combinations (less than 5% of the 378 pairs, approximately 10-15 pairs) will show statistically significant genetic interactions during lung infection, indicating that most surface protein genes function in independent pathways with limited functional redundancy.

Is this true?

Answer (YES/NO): NO